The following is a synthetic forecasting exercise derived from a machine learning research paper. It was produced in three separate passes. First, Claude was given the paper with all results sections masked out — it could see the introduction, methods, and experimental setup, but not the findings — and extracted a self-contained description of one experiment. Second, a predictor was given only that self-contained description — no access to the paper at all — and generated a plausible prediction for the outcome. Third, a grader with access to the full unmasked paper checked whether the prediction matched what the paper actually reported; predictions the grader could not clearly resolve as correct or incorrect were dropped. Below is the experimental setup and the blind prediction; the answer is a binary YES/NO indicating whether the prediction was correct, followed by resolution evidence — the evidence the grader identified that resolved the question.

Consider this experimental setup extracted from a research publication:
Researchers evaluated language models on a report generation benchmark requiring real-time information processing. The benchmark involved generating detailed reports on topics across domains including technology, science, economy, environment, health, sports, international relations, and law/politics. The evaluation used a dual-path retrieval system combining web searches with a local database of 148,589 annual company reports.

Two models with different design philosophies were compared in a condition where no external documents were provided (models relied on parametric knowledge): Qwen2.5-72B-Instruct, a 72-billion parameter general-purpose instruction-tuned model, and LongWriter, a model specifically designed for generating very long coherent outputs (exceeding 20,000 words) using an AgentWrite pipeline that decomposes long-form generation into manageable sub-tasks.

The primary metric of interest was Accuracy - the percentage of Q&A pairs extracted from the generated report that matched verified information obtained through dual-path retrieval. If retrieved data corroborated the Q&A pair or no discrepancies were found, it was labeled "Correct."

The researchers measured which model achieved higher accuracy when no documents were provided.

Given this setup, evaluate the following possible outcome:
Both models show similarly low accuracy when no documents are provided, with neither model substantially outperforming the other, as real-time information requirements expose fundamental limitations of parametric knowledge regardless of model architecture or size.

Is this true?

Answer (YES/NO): NO